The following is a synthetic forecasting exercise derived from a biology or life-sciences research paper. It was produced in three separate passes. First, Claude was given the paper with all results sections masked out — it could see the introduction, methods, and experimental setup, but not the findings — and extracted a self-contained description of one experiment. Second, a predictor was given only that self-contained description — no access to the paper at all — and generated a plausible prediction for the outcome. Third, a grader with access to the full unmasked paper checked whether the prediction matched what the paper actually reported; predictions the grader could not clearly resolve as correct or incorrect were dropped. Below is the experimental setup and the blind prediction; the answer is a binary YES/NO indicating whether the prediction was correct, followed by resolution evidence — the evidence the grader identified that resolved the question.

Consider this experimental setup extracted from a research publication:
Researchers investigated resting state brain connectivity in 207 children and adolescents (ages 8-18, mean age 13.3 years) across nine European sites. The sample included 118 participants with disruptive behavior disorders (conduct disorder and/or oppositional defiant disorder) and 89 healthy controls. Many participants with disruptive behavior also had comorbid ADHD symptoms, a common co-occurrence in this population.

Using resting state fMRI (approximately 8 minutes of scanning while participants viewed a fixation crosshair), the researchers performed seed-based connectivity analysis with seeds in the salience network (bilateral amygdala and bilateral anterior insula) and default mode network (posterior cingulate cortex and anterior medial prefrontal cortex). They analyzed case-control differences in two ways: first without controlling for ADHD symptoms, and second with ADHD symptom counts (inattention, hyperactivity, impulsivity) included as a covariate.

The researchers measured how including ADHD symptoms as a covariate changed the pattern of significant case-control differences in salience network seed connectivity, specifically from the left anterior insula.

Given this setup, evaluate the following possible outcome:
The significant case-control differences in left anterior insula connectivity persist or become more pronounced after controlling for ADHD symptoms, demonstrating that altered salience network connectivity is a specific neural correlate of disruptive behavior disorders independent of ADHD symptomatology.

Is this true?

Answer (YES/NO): YES